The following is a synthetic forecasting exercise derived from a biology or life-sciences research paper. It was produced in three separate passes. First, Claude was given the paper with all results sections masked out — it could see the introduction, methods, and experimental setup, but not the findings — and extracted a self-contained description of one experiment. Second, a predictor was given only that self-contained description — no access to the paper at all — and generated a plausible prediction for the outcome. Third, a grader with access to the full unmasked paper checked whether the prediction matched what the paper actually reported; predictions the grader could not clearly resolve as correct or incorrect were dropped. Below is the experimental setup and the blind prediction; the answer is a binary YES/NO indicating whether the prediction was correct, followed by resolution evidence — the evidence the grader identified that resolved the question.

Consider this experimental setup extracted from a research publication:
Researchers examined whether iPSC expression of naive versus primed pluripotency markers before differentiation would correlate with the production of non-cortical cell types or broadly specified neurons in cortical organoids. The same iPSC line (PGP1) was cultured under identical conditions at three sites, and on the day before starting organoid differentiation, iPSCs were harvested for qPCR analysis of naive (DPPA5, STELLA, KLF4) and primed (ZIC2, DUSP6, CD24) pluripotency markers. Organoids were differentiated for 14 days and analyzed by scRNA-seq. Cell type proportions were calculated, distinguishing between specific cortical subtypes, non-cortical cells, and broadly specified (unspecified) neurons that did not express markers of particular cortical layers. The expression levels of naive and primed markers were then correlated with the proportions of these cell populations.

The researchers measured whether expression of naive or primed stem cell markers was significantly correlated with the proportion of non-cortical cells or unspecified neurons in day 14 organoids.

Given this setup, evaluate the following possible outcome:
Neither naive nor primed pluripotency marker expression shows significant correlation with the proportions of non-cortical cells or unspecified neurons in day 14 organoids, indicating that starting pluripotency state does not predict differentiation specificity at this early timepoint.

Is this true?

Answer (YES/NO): NO